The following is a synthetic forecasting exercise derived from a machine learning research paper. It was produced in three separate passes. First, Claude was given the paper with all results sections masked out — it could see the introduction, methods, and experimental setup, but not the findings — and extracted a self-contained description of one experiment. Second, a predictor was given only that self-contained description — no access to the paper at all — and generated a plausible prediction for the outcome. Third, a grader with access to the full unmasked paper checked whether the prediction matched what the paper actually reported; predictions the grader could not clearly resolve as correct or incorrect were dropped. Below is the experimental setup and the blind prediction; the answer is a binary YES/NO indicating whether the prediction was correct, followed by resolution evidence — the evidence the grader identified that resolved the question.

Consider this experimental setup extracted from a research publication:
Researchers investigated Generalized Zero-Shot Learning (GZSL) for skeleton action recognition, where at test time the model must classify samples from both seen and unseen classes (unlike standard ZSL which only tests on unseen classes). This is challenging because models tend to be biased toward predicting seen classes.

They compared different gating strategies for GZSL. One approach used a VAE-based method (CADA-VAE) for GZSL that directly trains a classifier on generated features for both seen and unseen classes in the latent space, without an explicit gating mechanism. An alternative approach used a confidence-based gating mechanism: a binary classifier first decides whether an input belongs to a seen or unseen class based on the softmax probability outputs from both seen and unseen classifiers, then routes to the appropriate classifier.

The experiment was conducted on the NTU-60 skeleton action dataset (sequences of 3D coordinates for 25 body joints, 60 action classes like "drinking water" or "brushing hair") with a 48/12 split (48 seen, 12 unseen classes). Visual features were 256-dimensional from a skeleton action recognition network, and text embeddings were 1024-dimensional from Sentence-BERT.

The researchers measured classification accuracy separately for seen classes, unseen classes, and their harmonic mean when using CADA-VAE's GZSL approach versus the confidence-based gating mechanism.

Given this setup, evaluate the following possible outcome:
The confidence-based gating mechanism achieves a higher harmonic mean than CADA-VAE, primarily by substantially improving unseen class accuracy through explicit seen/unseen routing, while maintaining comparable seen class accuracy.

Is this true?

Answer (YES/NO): NO